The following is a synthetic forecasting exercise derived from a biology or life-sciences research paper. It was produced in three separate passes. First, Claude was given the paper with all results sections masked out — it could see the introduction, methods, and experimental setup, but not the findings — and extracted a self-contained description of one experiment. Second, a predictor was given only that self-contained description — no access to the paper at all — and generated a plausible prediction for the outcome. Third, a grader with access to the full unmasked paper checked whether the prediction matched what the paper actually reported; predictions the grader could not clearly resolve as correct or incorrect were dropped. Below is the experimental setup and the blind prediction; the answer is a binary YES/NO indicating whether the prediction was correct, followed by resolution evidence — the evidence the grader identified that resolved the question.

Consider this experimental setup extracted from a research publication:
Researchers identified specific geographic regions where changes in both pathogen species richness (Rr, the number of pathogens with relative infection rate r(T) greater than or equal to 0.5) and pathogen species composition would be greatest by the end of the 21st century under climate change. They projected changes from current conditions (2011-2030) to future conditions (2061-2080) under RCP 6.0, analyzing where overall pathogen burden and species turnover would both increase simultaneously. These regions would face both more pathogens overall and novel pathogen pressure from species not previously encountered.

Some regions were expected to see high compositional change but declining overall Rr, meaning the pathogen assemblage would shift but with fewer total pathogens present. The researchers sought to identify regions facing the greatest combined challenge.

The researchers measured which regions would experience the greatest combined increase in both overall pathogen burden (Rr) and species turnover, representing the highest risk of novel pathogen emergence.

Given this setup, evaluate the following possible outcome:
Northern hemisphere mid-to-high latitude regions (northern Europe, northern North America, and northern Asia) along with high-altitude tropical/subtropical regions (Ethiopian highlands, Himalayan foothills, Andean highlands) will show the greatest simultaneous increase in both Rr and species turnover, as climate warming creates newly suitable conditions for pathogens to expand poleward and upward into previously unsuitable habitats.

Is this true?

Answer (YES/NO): NO